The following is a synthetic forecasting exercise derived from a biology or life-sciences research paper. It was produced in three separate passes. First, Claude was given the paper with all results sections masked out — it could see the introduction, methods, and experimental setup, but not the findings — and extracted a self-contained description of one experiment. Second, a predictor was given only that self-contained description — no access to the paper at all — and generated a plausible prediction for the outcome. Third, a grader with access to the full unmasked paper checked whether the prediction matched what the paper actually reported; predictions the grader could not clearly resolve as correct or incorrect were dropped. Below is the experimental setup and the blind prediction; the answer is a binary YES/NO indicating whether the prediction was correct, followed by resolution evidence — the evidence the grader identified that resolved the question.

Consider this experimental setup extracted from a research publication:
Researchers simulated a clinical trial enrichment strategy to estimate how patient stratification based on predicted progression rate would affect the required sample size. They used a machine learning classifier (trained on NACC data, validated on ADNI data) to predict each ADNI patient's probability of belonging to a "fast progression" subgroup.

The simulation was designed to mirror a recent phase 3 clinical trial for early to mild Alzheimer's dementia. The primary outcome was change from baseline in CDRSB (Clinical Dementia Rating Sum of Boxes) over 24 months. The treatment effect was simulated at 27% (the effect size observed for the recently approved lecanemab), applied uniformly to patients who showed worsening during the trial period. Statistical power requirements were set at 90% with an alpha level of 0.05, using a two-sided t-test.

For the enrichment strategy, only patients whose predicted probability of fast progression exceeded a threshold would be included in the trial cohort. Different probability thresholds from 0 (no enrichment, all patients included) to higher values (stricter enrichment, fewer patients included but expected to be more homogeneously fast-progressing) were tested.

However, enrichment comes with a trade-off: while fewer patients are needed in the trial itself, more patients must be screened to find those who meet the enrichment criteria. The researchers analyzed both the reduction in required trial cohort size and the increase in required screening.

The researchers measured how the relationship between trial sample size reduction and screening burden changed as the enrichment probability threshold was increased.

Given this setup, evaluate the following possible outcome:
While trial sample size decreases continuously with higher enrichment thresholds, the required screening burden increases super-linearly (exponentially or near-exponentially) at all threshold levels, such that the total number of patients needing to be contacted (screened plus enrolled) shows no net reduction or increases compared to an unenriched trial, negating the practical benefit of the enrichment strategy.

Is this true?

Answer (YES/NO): NO